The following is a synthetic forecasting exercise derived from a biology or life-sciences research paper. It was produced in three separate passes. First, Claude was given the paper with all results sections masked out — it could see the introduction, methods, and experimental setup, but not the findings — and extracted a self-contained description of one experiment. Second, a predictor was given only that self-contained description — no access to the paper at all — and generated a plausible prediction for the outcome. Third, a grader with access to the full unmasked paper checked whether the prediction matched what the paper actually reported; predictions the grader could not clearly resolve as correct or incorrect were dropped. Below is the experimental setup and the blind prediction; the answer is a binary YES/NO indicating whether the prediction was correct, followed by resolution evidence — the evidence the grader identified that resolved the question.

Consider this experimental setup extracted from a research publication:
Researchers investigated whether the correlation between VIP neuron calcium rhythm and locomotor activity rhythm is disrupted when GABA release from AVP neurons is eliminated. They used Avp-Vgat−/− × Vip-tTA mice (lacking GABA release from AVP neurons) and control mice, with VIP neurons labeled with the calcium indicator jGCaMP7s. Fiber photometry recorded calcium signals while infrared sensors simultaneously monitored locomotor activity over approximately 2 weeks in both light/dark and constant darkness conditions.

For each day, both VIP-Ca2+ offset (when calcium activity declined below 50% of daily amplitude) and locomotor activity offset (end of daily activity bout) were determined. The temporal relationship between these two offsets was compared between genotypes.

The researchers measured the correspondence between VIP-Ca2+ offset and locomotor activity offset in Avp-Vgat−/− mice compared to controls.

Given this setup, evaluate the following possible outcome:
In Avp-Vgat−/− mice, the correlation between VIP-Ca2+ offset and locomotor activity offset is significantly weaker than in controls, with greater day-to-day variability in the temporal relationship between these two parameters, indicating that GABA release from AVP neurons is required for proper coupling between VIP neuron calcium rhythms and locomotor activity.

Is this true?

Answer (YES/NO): NO